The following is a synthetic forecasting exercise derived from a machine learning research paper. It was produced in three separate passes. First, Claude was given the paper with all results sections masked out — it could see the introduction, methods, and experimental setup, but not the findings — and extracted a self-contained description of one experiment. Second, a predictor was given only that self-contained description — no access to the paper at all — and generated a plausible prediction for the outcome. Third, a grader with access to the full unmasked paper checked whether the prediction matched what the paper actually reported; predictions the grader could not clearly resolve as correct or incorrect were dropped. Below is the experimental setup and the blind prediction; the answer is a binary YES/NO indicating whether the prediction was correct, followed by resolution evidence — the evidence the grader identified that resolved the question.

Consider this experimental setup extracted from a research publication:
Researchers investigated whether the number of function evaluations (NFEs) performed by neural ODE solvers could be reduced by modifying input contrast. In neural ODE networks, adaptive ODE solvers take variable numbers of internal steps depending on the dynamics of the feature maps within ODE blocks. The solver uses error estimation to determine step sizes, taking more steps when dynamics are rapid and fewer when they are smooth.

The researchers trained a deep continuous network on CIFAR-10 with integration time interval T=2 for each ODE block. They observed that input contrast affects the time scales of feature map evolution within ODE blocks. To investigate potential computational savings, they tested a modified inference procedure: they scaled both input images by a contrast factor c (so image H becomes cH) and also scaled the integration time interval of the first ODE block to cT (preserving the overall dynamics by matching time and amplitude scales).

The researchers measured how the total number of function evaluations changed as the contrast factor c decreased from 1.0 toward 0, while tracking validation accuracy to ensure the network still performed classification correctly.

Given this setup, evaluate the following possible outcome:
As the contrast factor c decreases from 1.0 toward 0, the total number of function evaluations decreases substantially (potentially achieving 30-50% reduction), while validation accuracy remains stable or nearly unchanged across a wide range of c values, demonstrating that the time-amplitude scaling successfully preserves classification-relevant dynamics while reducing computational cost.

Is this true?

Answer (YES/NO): YES